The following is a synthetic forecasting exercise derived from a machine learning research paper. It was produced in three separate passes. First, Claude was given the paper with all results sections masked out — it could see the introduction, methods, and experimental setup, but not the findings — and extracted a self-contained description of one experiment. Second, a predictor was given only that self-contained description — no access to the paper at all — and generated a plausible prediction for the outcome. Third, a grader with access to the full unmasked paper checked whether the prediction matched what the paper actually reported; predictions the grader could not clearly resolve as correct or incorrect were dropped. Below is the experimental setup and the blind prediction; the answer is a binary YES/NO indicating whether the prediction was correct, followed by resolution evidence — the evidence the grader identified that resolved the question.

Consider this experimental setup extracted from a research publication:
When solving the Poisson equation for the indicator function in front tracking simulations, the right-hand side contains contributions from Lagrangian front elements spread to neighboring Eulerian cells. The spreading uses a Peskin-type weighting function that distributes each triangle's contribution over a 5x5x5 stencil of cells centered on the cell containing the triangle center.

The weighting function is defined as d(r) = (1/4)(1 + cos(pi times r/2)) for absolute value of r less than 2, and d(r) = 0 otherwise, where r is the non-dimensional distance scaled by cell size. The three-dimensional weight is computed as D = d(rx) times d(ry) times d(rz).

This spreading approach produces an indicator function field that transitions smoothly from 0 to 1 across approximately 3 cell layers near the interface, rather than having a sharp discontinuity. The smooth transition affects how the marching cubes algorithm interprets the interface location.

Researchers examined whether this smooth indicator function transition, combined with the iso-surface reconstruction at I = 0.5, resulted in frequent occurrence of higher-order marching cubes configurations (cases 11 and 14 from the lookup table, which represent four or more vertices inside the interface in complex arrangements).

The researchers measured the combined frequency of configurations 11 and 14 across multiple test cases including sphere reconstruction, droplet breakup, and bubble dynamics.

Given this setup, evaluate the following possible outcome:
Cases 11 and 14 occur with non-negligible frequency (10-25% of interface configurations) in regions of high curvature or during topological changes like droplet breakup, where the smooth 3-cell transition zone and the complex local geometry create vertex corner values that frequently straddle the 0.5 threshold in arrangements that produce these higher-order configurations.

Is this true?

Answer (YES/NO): NO